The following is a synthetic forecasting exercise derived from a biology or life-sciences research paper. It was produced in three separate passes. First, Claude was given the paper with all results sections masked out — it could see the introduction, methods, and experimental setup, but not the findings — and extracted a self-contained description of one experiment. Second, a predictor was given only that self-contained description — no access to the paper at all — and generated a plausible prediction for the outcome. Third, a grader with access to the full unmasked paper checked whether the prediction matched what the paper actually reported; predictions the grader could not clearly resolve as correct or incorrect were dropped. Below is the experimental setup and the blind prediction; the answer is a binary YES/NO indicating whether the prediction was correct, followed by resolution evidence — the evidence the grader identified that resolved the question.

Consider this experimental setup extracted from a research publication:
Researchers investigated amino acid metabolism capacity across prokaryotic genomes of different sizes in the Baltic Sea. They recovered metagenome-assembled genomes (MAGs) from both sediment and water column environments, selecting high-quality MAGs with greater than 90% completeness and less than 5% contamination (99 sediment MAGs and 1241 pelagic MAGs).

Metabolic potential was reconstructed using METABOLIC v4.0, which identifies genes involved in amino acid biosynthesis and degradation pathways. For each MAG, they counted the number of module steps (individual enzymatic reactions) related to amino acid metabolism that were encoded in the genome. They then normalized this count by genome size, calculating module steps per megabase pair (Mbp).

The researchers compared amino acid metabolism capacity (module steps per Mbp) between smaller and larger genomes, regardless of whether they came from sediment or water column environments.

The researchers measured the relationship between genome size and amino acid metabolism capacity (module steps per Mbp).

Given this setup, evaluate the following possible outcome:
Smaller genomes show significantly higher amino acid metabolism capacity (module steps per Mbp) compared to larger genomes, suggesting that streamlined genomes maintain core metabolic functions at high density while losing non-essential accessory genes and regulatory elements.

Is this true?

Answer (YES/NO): YES